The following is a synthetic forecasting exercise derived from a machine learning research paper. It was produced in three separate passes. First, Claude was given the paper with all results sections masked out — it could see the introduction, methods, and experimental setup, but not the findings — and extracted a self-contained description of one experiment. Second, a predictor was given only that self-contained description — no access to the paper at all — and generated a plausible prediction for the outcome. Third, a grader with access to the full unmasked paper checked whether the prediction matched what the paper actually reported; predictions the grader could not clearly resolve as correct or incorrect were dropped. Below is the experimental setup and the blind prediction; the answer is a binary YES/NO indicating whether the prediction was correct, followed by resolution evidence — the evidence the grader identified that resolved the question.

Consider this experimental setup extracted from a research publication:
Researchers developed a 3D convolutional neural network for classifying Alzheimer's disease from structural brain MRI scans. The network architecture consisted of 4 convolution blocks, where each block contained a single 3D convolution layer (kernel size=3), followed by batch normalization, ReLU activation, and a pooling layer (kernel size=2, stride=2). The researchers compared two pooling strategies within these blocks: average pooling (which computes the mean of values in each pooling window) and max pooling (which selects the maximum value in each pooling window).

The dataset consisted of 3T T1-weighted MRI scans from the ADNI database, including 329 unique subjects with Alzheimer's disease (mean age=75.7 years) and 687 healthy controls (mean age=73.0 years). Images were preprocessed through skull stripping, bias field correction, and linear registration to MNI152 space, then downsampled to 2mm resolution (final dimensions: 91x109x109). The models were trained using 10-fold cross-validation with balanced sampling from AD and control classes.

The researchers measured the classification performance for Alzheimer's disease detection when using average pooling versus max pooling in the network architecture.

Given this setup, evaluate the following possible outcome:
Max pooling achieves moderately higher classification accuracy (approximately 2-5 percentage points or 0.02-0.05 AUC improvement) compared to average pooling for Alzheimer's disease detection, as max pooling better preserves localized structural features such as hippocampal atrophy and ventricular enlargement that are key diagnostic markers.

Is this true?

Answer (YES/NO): NO